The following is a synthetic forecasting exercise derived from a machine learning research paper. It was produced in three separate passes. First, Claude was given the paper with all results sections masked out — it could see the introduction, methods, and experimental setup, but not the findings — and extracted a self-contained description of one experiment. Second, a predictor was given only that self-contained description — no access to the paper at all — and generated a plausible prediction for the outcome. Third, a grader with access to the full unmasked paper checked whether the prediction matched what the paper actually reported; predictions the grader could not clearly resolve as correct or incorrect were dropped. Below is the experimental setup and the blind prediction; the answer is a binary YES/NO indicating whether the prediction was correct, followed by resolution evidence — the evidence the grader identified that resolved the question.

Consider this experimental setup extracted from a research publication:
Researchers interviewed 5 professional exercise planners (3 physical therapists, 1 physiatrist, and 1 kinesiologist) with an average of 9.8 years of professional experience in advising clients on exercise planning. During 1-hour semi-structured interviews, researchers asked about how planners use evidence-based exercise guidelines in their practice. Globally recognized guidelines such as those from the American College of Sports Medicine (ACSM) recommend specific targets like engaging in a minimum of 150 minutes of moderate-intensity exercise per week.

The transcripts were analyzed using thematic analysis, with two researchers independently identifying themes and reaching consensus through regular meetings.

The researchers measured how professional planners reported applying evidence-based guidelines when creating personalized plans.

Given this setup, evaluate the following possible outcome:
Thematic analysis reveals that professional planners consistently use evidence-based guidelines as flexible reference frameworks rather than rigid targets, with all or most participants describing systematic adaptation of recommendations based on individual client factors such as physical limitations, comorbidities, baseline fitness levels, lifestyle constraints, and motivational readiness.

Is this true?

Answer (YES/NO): NO